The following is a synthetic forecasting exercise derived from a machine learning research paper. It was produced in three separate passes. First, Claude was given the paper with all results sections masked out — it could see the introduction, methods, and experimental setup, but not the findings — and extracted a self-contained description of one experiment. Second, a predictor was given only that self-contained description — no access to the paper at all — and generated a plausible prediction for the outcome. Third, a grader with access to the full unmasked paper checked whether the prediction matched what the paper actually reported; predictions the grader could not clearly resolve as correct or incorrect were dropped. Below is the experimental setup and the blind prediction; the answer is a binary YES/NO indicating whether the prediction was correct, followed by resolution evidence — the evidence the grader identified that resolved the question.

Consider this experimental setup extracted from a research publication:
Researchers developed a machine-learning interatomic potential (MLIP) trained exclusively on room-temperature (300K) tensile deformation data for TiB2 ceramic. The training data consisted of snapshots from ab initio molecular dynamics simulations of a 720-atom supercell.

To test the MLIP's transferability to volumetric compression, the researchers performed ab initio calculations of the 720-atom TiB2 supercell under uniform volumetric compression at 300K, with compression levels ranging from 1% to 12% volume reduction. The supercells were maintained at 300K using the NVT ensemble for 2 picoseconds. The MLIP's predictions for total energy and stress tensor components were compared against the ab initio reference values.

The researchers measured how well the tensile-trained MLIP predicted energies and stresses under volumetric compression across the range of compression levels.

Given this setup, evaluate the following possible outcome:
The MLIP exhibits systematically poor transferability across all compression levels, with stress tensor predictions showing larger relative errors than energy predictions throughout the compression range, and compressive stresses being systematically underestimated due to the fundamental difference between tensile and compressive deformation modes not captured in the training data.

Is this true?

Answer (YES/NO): NO